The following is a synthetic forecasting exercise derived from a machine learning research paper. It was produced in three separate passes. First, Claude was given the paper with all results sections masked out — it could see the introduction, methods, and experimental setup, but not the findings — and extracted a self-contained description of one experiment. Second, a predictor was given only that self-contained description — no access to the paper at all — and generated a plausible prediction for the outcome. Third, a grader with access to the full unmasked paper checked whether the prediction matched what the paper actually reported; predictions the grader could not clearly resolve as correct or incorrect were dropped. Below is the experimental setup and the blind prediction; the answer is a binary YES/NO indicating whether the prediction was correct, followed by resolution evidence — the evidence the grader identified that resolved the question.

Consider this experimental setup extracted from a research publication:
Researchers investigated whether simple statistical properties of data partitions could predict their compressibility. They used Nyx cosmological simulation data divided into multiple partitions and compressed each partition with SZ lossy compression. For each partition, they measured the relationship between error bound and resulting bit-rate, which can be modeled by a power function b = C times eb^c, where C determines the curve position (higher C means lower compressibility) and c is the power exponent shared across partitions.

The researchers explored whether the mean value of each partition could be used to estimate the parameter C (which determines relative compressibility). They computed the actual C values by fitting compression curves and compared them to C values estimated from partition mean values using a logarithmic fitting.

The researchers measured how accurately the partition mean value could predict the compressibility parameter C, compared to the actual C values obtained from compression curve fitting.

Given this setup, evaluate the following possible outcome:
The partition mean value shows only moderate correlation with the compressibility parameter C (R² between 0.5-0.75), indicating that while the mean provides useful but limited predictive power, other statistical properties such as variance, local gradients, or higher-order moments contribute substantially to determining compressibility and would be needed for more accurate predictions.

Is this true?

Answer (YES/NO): NO